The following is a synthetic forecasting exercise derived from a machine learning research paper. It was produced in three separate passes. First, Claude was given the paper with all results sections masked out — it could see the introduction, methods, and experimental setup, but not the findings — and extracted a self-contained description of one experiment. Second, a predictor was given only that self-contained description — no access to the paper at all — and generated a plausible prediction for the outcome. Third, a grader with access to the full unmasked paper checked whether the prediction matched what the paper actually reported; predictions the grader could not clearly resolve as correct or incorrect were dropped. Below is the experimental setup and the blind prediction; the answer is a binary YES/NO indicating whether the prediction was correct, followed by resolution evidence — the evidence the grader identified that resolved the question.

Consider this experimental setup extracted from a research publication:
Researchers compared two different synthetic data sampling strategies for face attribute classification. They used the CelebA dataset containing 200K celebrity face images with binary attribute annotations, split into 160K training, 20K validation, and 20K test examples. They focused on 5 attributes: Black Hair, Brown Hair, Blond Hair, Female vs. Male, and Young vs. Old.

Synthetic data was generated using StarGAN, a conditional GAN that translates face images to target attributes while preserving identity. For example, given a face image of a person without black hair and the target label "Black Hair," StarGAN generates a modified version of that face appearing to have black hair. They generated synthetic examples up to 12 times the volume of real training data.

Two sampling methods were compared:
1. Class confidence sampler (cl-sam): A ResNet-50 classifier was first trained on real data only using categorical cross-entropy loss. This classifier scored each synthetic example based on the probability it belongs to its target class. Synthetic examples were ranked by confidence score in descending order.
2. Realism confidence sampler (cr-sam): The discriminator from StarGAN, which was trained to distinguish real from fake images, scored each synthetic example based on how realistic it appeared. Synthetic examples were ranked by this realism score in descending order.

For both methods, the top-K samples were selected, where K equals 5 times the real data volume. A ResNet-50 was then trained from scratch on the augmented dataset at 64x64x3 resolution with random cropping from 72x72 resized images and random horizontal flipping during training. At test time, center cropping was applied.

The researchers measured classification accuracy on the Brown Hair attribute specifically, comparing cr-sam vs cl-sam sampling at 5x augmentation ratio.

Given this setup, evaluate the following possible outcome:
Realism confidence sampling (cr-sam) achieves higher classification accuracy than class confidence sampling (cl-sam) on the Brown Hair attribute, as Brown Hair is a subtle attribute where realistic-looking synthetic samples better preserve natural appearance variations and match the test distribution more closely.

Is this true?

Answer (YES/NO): YES